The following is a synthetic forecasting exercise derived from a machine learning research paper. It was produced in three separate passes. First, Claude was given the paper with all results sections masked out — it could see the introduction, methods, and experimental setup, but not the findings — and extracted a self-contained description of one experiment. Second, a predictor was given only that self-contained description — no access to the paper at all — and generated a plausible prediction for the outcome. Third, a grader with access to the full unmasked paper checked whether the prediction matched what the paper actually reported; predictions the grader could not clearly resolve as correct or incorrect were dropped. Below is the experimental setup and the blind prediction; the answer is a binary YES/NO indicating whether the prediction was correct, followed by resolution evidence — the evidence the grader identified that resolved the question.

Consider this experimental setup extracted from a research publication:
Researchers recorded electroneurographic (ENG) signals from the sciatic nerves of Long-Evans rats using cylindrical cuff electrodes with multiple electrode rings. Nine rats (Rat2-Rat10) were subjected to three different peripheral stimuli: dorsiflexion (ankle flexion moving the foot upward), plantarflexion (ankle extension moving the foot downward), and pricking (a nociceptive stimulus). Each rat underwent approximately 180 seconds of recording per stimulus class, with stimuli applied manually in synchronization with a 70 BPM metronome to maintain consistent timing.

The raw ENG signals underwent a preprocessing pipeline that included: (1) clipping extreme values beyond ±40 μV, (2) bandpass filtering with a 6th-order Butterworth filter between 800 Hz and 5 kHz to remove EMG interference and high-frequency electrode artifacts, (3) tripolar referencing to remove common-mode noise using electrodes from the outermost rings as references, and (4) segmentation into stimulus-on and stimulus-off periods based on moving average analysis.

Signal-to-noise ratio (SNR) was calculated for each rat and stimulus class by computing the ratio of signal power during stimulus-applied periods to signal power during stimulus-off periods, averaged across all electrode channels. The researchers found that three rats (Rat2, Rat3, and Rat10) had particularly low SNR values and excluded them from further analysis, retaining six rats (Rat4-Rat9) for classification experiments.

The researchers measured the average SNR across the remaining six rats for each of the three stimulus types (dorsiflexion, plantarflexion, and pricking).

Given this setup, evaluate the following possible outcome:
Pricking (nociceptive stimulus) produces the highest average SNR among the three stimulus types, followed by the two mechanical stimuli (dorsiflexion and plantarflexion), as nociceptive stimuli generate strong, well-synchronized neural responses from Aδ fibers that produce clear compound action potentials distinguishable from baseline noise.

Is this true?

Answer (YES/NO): NO